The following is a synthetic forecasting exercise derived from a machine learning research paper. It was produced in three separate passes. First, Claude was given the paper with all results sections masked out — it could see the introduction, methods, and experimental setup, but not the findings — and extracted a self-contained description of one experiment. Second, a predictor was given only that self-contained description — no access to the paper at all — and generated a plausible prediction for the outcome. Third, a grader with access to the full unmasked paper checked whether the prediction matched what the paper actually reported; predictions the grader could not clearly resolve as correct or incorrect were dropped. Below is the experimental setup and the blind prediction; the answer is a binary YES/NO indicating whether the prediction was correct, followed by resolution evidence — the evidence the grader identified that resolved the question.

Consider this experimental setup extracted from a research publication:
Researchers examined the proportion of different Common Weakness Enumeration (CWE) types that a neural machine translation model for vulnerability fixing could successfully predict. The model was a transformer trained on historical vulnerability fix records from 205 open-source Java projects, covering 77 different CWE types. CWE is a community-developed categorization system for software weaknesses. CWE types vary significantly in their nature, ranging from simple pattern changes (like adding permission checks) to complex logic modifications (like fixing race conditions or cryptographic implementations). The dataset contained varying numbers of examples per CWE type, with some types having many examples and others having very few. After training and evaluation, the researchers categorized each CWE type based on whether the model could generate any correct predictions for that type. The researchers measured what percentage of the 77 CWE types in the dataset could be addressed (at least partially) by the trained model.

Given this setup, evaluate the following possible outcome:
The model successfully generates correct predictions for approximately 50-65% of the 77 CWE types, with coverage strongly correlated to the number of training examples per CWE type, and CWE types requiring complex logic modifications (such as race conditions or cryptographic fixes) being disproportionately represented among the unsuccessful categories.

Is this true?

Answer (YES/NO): NO